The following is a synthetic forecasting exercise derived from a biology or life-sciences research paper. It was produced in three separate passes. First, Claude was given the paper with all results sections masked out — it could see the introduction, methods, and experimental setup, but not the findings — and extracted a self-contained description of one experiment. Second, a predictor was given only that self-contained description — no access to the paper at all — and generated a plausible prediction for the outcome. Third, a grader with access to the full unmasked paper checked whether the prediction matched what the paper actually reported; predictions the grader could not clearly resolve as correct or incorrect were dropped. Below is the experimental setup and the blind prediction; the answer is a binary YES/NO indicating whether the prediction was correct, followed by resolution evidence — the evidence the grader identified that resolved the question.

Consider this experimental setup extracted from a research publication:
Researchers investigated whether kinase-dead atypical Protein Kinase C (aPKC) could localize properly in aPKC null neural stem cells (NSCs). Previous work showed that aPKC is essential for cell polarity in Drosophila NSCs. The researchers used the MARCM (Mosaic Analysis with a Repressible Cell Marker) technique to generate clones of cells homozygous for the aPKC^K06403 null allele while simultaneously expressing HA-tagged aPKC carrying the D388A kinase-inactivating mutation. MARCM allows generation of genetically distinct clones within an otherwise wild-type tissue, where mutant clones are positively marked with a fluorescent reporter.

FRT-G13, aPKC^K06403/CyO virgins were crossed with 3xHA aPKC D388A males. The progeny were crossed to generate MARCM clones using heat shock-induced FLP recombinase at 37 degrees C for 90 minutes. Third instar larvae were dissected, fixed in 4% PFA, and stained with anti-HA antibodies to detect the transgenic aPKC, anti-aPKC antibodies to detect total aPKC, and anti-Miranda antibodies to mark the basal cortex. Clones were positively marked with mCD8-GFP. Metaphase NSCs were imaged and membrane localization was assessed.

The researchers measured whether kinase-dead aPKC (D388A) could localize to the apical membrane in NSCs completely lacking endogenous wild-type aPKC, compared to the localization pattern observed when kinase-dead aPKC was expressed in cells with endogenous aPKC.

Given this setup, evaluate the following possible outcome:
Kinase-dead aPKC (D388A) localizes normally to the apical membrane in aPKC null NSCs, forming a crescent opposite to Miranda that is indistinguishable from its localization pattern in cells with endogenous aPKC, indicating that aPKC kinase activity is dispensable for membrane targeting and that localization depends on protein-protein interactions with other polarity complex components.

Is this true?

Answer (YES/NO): NO